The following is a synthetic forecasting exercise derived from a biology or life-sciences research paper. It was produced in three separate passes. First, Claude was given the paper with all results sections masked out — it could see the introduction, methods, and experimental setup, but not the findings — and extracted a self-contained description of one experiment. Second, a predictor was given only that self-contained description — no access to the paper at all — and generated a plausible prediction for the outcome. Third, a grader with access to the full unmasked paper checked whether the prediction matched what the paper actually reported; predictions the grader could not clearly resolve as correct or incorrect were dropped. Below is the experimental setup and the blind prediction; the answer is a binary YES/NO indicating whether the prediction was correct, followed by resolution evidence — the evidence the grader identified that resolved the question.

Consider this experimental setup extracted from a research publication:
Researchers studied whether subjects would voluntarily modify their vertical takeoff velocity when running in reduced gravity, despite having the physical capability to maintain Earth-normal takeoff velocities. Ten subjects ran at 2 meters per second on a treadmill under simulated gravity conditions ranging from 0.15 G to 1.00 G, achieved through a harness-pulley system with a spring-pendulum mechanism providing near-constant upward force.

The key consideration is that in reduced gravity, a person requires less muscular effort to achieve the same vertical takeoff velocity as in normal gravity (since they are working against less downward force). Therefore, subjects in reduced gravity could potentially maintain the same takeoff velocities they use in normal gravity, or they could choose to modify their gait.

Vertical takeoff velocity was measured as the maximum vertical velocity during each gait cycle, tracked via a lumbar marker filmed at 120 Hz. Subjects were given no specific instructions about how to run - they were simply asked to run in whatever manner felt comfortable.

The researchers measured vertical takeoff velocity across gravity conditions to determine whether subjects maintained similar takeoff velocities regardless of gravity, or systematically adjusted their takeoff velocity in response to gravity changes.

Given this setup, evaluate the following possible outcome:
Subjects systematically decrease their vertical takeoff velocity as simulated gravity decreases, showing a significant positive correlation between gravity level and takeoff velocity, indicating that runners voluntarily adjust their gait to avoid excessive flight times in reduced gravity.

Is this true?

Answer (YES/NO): YES